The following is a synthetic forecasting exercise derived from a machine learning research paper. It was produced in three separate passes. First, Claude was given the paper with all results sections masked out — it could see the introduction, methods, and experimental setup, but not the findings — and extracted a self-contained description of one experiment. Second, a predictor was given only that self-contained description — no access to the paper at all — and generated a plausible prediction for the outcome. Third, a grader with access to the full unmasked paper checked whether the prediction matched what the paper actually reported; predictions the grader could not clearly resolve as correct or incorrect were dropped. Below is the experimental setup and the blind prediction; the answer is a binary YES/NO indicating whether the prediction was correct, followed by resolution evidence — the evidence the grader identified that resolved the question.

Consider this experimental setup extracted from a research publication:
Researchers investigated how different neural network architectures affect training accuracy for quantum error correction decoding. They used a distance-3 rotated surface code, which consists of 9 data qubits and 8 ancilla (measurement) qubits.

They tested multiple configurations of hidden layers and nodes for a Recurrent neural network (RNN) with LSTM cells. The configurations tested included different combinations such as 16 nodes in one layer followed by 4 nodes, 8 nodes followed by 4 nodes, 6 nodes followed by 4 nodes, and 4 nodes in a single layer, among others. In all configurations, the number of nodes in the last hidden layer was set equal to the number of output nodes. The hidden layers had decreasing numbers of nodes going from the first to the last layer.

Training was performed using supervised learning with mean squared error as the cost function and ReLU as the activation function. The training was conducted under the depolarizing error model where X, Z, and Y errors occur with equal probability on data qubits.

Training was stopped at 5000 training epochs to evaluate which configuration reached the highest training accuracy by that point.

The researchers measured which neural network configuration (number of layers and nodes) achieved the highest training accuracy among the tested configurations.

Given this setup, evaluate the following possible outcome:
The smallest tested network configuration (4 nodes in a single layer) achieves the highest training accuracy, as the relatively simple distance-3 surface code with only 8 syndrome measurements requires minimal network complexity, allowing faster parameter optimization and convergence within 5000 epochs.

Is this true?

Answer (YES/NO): NO